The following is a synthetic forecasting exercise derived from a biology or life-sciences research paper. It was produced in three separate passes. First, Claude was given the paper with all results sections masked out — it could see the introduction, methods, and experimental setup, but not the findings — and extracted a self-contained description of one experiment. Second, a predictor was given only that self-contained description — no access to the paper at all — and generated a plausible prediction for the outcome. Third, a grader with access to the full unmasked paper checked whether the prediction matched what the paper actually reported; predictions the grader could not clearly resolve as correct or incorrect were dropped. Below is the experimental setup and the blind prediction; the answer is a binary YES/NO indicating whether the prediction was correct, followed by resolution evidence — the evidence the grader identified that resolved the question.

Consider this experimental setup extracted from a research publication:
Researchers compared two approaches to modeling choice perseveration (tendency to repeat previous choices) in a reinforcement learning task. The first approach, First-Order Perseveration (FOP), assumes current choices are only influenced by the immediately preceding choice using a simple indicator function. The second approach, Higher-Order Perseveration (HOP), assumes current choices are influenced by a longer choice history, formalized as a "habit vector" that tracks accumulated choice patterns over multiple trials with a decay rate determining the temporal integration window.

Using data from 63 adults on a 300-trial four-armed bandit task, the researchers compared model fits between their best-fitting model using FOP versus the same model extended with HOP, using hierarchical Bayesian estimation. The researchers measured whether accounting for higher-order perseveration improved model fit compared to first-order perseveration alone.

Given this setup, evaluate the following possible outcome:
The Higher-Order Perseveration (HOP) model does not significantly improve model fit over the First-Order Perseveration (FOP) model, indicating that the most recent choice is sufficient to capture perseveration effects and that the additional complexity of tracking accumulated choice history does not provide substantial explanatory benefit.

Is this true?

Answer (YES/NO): NO